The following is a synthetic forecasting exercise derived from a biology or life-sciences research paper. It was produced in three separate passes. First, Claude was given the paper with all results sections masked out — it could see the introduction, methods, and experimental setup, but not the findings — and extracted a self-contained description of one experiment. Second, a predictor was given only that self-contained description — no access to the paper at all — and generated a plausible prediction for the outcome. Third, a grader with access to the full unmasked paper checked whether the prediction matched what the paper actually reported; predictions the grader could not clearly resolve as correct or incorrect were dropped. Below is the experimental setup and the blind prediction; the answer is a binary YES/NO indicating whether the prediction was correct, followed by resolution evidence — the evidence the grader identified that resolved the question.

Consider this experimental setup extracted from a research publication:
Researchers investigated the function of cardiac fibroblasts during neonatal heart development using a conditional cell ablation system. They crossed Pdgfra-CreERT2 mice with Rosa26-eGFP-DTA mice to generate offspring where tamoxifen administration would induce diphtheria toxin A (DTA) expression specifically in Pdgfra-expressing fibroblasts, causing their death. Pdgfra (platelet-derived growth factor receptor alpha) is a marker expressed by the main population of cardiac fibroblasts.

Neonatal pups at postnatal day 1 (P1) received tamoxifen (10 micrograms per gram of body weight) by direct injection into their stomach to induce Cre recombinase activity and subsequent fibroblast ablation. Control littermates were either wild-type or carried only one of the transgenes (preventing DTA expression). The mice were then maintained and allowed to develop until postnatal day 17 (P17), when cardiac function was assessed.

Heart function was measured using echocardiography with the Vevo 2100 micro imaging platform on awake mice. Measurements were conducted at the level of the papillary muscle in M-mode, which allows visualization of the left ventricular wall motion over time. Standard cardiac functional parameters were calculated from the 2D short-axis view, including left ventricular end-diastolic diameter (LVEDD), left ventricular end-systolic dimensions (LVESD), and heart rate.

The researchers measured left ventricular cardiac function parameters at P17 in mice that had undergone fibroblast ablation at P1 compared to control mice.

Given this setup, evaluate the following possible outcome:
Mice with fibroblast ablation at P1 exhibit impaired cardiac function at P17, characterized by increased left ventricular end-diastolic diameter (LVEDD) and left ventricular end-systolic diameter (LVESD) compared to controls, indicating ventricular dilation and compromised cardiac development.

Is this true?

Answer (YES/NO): NO